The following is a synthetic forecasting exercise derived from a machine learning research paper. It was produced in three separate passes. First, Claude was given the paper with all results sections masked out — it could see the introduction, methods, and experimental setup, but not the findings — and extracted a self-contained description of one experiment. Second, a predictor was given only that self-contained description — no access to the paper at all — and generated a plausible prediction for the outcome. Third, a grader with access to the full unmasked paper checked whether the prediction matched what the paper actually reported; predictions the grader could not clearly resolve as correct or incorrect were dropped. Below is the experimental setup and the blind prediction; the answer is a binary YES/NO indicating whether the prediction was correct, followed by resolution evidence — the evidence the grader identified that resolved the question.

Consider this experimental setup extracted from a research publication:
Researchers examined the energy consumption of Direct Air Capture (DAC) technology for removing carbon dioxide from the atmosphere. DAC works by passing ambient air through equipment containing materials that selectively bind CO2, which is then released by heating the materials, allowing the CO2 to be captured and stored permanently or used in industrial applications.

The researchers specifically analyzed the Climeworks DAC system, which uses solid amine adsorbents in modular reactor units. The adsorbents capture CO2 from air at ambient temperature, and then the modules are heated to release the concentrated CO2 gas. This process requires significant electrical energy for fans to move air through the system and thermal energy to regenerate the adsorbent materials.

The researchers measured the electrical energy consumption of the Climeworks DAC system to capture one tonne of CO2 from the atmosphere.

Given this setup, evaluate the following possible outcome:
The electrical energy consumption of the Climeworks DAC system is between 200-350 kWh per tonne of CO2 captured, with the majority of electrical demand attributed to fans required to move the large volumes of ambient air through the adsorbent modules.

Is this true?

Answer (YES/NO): NO